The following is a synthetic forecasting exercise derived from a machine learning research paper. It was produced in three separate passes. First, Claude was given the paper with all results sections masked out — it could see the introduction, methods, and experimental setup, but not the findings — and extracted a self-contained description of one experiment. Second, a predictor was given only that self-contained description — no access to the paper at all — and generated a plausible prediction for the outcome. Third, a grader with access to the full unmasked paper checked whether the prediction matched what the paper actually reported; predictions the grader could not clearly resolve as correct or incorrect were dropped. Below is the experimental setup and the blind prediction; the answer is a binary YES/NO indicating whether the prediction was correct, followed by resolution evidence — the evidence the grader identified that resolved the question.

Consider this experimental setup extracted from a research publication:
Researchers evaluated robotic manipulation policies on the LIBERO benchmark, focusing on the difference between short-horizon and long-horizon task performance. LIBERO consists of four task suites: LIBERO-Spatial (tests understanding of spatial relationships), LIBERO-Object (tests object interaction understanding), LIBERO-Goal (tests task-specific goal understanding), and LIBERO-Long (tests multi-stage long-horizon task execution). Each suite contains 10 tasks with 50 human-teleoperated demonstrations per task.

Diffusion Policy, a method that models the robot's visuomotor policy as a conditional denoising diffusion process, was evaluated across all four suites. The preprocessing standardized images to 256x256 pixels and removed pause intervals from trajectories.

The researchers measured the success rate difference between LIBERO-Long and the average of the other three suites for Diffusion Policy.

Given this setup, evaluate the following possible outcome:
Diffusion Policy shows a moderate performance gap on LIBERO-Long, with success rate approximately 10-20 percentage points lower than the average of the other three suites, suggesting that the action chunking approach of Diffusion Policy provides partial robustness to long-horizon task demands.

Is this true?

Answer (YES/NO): NO